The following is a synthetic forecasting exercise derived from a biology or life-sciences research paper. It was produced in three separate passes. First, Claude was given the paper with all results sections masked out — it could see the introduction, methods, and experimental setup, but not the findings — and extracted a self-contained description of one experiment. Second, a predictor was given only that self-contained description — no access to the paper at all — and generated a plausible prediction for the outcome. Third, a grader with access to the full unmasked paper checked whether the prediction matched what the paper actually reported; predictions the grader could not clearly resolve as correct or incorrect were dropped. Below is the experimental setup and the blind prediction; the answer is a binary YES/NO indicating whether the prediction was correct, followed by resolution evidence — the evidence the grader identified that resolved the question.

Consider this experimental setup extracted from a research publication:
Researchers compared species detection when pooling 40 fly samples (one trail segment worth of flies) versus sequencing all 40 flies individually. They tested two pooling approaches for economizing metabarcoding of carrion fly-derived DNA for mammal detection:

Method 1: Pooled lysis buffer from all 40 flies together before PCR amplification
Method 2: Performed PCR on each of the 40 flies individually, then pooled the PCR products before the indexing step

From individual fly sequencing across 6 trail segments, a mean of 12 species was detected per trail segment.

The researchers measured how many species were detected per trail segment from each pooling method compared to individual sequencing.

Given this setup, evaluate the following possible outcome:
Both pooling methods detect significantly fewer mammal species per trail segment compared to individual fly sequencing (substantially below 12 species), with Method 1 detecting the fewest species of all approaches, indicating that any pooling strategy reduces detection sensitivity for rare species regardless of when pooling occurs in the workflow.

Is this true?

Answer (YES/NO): NO